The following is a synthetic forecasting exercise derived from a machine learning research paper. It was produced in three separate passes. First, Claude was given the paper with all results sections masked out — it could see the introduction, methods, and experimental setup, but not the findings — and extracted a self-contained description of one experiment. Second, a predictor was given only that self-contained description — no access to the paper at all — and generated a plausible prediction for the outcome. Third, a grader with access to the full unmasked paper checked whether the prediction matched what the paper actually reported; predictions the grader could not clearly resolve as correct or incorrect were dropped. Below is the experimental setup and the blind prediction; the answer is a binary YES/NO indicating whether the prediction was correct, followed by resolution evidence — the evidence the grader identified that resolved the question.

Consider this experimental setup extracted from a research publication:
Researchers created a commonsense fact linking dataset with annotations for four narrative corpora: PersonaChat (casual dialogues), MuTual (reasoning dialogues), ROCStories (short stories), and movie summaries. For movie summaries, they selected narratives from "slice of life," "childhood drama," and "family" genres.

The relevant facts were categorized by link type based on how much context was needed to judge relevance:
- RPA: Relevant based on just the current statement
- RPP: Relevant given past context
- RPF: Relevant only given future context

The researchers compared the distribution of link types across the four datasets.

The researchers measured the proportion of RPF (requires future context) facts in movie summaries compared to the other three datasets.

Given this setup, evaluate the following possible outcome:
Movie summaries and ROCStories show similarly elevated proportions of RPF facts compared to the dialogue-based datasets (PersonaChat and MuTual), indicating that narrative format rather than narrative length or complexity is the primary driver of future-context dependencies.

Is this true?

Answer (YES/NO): NO